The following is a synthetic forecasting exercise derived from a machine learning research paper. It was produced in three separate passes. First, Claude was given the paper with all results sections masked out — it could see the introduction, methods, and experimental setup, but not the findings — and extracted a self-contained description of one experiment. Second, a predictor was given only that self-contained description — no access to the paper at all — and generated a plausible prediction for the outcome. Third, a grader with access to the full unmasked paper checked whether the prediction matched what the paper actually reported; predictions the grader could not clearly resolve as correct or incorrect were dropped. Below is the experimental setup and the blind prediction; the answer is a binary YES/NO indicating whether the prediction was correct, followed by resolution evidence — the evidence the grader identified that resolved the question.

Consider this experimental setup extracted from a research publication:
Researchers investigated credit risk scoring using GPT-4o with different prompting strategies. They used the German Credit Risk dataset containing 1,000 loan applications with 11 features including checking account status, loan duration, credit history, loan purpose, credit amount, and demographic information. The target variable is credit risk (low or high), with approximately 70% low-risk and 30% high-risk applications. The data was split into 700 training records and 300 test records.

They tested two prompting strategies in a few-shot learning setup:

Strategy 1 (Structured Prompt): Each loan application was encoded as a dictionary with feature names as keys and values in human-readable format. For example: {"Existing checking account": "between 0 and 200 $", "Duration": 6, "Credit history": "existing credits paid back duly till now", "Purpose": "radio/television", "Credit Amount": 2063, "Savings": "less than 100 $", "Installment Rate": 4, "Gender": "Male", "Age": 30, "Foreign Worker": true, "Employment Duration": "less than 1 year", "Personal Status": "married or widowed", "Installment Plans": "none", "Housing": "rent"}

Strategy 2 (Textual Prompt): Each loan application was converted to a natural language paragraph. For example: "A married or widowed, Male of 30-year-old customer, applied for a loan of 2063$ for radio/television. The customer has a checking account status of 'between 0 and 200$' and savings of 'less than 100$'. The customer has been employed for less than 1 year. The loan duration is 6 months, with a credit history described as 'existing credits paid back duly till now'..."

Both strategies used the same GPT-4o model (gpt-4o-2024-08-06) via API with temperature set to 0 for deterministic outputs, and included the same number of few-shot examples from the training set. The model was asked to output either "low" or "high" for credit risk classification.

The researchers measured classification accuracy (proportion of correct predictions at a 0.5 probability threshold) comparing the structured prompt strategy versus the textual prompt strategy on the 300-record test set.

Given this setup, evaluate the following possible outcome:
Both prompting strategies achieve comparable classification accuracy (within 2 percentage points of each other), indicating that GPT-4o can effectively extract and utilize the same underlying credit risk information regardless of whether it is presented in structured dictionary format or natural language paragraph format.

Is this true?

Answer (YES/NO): NO